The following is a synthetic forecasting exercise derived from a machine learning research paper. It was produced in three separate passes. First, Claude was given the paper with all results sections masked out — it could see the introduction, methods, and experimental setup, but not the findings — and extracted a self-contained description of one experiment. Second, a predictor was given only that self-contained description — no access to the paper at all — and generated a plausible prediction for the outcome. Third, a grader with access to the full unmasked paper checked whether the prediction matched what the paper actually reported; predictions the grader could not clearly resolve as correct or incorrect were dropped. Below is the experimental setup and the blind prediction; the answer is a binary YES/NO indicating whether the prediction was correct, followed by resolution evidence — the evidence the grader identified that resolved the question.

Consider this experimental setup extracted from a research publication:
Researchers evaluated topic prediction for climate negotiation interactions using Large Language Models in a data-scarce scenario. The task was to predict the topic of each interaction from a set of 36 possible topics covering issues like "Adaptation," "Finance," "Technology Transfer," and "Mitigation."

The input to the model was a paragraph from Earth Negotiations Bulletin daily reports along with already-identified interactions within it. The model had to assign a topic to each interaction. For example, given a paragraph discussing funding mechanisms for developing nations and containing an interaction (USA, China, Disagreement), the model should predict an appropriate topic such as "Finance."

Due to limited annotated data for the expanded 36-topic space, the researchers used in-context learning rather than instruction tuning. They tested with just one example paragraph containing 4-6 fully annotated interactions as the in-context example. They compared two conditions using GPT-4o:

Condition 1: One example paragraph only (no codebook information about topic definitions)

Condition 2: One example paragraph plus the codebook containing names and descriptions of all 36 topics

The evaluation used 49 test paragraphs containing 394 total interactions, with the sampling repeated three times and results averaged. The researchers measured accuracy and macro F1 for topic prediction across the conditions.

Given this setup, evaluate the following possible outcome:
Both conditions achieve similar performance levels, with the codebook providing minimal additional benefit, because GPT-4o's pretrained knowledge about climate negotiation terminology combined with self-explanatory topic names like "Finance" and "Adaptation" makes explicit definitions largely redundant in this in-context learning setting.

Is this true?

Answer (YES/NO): NO